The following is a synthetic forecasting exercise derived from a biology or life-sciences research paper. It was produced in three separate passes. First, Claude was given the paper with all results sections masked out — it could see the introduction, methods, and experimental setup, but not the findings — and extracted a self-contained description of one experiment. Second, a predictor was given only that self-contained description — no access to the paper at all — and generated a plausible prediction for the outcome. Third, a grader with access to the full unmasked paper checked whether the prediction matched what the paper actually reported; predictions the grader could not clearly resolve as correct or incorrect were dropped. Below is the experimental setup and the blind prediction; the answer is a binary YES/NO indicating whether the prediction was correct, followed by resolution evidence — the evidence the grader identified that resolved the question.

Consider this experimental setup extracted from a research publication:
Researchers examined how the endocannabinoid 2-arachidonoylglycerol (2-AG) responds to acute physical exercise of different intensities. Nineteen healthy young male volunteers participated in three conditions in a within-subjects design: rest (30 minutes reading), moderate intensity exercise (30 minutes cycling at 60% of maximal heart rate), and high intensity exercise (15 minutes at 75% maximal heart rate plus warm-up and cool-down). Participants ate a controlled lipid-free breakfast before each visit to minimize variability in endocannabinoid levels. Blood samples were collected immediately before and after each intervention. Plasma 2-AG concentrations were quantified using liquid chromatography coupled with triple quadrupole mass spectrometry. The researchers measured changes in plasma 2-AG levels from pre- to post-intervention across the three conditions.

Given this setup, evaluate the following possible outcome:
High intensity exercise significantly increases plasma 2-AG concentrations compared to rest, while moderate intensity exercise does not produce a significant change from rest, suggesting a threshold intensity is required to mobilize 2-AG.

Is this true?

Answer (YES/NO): NO